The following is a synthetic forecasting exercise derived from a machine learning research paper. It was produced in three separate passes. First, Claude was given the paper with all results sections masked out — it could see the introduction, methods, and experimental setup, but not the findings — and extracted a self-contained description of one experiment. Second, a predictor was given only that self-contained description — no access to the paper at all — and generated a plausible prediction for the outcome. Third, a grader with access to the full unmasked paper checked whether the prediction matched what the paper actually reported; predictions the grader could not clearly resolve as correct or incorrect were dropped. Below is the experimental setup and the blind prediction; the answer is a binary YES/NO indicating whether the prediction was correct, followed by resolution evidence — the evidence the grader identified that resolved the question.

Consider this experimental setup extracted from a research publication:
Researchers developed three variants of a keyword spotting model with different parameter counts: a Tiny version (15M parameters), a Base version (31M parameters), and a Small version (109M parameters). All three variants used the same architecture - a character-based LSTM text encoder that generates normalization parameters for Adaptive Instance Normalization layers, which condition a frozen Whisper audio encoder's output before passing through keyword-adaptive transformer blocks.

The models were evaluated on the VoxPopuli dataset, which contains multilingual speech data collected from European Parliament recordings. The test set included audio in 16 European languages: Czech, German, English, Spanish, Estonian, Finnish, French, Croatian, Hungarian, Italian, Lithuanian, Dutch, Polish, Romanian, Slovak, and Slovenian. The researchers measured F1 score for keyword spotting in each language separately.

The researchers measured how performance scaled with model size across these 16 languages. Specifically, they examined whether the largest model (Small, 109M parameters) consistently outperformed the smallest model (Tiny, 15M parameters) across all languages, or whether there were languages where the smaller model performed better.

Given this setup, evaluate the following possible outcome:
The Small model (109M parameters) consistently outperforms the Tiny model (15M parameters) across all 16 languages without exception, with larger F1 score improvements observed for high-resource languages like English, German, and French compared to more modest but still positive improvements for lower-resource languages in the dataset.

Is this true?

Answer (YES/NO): NO